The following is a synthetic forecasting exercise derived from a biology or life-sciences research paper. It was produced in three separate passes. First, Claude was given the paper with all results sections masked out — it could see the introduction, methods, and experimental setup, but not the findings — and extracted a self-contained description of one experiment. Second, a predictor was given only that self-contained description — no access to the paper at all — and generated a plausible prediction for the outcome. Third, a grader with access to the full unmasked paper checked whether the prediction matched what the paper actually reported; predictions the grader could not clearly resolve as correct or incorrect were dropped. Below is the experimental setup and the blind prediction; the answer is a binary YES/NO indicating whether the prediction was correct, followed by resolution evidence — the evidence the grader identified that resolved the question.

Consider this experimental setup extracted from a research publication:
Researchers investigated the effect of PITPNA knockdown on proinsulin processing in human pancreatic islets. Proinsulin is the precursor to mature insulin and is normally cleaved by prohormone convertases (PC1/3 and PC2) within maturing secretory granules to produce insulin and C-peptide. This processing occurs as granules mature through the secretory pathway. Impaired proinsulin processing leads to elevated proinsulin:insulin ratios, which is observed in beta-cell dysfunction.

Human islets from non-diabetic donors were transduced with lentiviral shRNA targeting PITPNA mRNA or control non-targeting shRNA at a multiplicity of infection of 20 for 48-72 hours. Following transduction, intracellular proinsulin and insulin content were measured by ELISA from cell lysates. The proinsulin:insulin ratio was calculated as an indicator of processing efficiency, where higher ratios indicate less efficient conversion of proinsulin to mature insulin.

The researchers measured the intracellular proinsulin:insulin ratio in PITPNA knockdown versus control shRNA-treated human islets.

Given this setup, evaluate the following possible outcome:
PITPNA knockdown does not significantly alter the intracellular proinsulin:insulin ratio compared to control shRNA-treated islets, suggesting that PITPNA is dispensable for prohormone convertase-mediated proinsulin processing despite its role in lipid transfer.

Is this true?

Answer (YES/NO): NO